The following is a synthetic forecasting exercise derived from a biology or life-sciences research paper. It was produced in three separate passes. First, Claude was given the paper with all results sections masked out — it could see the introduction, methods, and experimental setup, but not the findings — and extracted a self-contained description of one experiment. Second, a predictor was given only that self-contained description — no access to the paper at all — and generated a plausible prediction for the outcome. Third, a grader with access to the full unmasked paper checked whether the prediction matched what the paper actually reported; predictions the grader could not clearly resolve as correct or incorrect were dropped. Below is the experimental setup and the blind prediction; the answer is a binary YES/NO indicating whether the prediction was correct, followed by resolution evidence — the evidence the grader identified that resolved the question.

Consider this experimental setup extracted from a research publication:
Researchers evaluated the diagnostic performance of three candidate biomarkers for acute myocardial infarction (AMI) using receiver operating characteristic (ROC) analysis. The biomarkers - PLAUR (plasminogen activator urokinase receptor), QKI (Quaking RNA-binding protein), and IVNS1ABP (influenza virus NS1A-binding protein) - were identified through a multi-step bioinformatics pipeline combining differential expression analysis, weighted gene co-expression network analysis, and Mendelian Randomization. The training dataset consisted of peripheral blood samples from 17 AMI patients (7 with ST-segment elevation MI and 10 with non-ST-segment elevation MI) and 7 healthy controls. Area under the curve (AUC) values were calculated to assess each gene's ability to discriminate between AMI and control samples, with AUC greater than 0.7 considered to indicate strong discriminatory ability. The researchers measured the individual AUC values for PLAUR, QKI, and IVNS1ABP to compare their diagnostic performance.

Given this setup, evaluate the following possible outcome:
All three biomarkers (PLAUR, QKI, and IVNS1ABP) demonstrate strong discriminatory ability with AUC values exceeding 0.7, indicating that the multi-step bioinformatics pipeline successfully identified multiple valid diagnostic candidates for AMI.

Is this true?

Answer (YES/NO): YES